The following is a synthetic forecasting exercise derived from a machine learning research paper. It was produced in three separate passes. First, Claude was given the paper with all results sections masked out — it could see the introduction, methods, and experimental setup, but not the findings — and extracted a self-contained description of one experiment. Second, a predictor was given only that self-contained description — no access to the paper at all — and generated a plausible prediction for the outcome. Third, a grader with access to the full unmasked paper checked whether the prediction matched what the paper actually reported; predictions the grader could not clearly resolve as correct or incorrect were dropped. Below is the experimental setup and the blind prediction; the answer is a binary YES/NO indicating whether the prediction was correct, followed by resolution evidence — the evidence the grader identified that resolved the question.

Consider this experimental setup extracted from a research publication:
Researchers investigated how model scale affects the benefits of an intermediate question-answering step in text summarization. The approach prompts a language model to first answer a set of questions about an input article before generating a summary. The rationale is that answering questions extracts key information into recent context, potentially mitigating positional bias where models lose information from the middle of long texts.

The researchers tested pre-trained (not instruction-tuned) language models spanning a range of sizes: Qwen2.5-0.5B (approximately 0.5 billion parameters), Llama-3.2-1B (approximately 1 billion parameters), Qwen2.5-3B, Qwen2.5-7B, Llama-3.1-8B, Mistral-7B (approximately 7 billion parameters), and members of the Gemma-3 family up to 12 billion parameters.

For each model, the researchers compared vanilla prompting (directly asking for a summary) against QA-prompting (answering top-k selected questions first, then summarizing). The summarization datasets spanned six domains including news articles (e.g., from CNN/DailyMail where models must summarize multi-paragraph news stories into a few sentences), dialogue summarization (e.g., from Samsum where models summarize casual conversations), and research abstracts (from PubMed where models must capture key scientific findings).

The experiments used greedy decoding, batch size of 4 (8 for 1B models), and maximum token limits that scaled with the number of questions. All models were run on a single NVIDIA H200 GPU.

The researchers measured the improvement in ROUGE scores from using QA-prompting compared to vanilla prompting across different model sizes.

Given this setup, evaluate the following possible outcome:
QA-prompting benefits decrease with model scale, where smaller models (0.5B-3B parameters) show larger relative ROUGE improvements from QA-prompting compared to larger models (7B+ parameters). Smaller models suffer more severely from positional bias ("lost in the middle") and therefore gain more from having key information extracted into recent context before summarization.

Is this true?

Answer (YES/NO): NO